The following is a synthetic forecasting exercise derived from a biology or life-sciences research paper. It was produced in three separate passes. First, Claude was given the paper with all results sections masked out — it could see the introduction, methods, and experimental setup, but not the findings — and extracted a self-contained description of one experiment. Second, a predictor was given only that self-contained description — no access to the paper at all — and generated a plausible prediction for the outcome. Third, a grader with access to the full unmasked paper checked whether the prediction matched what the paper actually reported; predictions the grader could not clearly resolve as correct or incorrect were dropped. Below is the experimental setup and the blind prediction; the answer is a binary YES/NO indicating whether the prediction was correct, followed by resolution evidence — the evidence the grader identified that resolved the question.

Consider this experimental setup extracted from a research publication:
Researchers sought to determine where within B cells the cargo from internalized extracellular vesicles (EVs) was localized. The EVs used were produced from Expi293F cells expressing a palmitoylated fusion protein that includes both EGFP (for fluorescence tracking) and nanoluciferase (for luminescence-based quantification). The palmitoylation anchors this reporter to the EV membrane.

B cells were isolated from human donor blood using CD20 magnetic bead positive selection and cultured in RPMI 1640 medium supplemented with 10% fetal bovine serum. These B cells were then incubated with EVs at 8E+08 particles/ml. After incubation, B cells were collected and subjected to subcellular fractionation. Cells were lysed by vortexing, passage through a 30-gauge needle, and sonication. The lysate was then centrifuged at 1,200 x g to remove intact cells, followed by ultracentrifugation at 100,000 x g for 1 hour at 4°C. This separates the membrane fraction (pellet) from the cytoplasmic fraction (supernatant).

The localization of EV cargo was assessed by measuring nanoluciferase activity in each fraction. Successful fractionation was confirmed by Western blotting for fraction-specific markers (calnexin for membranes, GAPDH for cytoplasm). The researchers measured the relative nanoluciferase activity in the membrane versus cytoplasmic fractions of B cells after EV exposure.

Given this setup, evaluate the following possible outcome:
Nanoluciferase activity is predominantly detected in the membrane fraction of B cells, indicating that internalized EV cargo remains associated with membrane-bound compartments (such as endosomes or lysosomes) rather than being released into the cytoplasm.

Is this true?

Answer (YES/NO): YES